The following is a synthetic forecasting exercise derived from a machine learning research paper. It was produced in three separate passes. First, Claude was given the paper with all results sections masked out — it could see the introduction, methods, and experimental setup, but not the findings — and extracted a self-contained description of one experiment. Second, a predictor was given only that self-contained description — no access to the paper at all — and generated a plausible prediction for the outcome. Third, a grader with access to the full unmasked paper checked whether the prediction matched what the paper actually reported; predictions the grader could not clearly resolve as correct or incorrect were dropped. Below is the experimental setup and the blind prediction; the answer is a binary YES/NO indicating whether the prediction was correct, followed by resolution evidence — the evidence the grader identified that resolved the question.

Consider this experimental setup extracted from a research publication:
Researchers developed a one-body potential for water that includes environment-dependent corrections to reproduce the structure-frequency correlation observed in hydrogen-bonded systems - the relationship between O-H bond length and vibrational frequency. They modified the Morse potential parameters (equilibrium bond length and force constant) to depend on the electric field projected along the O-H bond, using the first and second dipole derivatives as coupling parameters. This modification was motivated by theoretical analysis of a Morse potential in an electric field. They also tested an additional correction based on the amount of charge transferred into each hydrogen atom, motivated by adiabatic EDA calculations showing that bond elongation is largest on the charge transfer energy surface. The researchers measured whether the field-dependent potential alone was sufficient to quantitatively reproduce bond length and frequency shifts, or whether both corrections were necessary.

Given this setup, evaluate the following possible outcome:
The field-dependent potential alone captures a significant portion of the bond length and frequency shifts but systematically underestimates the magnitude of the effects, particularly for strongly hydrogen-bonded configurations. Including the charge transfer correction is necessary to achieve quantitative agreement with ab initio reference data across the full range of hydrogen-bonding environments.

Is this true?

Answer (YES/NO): YES